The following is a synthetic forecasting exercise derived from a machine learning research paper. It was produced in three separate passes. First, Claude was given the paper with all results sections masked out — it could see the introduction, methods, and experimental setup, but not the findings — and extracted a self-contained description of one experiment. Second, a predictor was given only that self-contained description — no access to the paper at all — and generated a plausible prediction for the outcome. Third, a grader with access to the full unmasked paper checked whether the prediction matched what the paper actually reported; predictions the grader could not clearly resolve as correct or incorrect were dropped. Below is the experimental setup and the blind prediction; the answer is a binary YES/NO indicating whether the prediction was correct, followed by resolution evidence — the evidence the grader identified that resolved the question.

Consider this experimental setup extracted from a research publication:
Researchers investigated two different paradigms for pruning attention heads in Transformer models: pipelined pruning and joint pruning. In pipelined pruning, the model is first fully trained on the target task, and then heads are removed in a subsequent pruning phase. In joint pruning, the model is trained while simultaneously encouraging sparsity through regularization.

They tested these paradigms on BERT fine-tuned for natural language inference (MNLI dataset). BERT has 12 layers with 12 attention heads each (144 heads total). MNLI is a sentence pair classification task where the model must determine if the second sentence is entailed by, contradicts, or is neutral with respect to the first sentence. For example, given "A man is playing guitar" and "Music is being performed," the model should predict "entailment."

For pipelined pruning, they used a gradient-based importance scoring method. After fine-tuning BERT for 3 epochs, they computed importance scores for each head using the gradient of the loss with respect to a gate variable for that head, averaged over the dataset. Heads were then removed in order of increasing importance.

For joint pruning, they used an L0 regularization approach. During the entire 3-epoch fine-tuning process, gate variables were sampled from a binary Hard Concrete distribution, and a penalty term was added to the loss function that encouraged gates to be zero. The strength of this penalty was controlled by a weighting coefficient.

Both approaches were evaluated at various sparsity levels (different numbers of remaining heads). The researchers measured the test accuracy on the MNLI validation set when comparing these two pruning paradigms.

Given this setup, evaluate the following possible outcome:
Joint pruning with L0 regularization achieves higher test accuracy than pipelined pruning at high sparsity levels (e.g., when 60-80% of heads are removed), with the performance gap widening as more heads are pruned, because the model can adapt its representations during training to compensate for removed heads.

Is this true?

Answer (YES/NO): YES